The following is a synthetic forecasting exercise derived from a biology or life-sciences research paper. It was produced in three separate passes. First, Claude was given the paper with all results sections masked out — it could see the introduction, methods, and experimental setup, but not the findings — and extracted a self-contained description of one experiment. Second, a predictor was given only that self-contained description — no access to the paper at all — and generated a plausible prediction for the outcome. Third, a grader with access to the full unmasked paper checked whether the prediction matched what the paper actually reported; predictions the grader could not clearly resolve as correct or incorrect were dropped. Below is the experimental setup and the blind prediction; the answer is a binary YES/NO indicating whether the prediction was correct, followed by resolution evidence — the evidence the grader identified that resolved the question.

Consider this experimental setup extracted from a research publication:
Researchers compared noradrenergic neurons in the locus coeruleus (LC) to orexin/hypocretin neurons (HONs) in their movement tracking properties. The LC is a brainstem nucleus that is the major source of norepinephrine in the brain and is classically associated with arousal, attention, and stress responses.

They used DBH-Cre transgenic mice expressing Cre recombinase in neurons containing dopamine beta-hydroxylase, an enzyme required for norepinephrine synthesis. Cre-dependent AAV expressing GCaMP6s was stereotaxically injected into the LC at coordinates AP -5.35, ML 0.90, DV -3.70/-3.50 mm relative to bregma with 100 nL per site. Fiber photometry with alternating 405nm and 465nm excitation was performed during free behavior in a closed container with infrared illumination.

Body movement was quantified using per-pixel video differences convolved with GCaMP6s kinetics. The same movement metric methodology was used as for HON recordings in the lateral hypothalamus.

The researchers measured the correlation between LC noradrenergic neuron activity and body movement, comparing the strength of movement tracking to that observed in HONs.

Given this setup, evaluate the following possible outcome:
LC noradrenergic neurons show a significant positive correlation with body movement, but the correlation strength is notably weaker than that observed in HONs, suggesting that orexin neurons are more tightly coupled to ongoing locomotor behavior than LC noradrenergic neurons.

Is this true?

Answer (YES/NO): YES